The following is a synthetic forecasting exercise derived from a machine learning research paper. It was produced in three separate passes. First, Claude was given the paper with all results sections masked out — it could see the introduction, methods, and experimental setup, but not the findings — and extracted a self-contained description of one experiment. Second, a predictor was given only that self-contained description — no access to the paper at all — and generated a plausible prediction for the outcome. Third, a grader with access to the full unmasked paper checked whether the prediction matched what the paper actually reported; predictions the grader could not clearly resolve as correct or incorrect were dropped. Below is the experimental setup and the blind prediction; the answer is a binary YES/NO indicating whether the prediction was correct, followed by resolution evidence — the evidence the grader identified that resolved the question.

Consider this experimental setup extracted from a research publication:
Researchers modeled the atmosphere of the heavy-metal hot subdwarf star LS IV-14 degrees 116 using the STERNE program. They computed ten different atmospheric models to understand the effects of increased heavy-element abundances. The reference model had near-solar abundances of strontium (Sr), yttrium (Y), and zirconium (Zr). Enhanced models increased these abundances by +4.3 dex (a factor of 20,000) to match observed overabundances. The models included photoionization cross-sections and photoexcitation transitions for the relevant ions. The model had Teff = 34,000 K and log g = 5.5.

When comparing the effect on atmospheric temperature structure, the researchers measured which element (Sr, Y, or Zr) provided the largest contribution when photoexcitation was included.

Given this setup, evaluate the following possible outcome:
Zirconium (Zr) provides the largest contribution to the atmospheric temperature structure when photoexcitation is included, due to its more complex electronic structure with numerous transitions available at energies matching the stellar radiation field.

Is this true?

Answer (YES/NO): YES